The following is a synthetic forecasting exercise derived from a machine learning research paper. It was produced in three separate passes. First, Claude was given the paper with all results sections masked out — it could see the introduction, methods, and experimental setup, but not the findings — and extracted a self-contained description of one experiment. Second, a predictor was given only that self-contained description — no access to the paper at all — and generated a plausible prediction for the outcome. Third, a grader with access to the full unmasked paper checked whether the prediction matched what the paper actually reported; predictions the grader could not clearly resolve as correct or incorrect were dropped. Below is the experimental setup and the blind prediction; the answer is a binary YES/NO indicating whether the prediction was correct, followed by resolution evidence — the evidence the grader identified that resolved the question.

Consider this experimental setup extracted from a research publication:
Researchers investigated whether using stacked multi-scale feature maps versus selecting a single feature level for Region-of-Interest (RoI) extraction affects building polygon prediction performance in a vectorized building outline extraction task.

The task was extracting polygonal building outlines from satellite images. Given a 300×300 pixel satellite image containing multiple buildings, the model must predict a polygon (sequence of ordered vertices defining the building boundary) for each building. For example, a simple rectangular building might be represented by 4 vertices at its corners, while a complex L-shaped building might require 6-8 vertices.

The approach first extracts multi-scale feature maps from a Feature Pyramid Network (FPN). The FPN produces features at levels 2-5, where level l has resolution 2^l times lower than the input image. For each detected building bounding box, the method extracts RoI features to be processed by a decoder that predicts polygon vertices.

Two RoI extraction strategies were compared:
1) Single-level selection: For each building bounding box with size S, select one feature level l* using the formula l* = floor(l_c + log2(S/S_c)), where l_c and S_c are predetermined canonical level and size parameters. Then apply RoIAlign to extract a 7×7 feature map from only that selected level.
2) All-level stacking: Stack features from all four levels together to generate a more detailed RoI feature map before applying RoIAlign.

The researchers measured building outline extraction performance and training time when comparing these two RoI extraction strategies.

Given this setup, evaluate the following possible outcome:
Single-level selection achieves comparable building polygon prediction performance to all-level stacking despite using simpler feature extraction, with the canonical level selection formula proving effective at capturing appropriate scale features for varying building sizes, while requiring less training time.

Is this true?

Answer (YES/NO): YES